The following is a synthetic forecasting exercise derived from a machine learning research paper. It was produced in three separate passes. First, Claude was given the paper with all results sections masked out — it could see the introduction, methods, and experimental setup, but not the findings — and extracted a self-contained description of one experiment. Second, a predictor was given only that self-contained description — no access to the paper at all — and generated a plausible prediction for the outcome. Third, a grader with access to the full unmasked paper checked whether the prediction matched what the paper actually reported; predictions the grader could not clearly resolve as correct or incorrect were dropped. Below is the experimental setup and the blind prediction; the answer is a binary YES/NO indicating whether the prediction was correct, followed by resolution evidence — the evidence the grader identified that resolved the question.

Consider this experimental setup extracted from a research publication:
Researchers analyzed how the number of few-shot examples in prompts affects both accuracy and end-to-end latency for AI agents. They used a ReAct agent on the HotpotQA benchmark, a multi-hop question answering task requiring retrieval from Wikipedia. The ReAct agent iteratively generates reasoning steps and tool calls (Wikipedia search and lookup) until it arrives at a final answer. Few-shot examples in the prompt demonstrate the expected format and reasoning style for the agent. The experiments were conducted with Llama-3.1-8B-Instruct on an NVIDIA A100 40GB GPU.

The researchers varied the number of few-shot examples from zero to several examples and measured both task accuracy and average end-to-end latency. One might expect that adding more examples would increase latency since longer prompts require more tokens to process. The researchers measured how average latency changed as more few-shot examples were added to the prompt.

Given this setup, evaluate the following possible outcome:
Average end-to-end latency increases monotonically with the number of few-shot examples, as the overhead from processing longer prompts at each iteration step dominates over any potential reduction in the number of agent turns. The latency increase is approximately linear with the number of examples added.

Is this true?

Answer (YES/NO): NO